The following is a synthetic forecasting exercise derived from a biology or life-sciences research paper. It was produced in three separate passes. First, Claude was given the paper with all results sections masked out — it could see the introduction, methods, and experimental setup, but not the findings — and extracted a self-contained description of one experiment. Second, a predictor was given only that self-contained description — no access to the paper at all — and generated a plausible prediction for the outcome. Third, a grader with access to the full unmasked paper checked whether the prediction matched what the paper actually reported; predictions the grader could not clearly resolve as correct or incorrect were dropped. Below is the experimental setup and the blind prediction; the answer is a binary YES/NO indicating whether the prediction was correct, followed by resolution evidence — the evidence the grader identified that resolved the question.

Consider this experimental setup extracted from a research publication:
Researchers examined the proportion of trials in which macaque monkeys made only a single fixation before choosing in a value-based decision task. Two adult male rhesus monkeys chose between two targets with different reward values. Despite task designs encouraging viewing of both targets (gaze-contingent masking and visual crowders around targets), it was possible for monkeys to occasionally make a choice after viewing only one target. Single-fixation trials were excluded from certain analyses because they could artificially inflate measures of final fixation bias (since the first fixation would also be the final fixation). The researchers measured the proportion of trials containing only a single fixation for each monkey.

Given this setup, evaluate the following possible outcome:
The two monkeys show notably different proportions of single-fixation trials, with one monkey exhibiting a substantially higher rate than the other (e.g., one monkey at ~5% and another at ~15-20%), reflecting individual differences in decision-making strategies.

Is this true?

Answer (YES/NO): NO